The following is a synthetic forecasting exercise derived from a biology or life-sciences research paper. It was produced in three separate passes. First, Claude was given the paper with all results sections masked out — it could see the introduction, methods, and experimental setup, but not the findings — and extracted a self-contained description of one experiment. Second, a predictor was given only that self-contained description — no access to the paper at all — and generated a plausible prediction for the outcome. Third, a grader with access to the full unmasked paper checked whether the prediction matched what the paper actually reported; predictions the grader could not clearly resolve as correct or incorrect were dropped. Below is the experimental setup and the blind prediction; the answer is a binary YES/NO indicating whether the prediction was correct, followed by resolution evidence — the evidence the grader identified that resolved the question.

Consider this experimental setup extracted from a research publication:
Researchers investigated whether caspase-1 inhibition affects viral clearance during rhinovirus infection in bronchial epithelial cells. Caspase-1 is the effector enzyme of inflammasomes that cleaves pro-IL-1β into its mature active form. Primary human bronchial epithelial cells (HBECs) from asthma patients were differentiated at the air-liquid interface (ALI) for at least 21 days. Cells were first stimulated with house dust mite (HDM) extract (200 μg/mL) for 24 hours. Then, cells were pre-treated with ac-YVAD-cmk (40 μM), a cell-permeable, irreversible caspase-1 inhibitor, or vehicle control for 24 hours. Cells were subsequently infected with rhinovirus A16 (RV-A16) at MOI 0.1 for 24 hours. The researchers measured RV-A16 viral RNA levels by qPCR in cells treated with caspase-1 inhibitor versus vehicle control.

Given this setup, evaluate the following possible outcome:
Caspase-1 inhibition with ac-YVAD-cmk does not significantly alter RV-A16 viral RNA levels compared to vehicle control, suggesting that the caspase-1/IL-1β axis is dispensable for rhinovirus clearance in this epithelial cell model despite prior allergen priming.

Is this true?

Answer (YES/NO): YES